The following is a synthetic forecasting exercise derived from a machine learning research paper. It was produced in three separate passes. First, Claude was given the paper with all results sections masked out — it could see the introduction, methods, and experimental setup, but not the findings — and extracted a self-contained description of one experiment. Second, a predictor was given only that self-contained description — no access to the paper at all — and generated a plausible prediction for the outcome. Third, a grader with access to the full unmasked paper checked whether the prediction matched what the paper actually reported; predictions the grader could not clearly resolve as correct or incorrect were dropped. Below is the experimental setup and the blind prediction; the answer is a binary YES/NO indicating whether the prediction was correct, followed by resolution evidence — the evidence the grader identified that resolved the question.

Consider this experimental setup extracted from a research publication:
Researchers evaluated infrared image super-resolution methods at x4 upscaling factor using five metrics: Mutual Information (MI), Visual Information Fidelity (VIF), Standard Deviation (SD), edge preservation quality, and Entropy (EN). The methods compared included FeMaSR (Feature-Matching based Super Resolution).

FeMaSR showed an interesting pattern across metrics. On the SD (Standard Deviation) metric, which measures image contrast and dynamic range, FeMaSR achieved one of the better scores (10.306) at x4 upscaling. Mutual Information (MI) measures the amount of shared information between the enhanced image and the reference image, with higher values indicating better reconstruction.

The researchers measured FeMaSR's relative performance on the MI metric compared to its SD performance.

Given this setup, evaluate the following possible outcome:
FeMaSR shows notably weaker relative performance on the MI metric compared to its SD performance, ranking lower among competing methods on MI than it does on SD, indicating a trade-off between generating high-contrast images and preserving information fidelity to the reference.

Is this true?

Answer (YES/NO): YES